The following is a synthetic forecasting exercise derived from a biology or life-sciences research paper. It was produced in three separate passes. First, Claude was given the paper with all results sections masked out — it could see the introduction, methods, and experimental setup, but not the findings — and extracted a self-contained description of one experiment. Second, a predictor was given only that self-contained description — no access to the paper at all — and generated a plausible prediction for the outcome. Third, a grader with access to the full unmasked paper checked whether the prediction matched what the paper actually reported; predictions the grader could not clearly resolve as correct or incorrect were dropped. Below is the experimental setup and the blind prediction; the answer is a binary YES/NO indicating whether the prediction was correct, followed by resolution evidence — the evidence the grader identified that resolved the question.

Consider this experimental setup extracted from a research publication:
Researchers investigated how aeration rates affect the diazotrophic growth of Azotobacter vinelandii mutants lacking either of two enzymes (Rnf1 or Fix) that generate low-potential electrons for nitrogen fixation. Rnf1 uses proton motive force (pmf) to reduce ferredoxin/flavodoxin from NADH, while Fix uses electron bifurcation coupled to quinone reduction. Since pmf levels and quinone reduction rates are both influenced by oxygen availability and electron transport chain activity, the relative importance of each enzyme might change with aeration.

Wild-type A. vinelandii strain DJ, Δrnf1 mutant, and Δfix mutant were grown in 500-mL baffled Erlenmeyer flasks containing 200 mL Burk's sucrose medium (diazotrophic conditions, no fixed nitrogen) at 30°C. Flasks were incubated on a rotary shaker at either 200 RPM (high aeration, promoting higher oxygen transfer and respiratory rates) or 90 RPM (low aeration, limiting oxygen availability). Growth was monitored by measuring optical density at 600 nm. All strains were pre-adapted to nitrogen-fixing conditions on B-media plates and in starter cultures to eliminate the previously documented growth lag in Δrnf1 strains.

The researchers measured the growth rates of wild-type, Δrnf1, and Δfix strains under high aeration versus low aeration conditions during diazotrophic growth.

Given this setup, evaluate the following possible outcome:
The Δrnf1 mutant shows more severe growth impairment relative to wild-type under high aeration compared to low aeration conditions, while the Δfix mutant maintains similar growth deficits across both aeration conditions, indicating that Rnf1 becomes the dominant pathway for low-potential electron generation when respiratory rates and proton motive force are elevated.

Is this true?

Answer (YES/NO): NO